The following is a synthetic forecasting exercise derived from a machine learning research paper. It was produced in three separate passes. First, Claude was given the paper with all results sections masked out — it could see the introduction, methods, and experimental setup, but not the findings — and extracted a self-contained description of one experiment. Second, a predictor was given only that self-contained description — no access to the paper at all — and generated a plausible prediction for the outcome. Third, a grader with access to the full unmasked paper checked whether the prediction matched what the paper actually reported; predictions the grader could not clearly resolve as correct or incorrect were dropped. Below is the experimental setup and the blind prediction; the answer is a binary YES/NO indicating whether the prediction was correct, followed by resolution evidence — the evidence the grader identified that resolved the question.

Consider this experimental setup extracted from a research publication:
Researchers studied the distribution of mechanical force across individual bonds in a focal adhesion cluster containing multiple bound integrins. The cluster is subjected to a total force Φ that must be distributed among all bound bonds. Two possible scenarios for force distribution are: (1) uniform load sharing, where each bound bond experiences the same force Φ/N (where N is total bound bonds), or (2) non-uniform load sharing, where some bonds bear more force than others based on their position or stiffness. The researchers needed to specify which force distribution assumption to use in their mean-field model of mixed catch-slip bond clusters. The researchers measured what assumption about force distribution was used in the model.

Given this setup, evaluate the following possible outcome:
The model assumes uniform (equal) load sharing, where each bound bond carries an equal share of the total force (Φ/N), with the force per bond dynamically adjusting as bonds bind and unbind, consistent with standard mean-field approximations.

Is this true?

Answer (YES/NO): YES